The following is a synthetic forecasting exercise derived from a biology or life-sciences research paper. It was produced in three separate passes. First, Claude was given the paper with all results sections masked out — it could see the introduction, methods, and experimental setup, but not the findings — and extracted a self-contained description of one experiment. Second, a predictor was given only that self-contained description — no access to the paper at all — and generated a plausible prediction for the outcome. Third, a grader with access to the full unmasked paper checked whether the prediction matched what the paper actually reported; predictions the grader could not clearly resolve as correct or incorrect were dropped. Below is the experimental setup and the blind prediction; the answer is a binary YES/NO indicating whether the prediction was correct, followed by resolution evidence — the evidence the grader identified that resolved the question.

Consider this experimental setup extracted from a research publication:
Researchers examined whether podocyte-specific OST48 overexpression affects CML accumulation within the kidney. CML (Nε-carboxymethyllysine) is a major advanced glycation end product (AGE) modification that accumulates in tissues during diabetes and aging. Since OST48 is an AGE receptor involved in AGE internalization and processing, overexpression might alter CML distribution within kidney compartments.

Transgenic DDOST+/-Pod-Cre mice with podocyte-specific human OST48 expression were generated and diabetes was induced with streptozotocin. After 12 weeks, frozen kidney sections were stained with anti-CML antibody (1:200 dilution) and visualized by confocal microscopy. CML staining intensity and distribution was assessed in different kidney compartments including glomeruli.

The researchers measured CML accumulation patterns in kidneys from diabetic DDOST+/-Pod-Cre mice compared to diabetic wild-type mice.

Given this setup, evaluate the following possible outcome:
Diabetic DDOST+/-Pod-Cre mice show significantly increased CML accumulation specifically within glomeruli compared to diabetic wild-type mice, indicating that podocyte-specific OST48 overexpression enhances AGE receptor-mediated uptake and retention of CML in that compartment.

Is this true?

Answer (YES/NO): YES